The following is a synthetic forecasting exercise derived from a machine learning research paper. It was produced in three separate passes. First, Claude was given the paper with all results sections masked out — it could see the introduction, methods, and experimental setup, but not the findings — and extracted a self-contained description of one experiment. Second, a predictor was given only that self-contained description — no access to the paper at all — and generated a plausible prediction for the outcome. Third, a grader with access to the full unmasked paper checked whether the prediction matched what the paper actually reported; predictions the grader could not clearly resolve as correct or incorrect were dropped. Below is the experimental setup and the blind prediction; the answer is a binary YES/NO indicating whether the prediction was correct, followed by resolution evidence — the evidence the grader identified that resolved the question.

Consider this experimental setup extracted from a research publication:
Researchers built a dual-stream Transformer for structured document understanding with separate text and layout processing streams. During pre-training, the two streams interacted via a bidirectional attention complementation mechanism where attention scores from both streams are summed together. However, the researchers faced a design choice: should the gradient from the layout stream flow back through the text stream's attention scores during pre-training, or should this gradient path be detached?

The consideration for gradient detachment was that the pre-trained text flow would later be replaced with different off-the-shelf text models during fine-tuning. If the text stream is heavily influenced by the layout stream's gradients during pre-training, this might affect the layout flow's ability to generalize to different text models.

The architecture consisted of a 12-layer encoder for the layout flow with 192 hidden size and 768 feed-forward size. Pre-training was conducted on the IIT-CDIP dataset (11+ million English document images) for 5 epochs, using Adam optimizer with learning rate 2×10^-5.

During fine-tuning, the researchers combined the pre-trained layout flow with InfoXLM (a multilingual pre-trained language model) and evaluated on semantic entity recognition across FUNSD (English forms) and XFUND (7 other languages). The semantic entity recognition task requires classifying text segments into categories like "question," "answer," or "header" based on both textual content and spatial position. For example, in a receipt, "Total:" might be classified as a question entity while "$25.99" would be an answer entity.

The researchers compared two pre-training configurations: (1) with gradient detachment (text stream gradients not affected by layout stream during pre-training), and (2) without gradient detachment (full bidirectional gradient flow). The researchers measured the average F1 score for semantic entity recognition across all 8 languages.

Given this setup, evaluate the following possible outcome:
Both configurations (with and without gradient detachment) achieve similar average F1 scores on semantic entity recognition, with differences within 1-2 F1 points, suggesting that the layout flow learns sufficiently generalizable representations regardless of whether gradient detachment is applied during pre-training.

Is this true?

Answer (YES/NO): NO